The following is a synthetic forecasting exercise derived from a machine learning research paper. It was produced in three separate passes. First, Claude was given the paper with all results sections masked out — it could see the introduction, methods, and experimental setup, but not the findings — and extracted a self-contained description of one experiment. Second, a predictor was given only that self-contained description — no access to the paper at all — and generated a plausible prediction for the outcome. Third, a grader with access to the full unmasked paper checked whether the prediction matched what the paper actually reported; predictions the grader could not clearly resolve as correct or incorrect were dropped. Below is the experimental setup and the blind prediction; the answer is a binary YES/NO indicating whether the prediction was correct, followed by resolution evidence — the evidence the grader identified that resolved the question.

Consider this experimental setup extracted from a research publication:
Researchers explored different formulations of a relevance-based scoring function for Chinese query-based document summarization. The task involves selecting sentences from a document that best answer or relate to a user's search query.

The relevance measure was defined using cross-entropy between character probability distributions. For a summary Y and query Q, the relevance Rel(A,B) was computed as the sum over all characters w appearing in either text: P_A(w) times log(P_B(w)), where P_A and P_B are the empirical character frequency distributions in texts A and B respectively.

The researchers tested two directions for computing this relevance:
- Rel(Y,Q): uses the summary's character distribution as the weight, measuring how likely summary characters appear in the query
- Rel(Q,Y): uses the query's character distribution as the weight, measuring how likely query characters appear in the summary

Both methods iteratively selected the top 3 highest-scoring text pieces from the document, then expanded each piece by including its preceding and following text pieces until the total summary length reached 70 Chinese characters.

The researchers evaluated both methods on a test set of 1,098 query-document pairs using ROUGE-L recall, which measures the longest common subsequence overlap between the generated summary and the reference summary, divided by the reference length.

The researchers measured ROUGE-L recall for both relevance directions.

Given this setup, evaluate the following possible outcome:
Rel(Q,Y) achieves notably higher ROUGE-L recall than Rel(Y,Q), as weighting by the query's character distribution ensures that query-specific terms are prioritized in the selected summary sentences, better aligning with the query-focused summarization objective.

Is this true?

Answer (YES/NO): YES